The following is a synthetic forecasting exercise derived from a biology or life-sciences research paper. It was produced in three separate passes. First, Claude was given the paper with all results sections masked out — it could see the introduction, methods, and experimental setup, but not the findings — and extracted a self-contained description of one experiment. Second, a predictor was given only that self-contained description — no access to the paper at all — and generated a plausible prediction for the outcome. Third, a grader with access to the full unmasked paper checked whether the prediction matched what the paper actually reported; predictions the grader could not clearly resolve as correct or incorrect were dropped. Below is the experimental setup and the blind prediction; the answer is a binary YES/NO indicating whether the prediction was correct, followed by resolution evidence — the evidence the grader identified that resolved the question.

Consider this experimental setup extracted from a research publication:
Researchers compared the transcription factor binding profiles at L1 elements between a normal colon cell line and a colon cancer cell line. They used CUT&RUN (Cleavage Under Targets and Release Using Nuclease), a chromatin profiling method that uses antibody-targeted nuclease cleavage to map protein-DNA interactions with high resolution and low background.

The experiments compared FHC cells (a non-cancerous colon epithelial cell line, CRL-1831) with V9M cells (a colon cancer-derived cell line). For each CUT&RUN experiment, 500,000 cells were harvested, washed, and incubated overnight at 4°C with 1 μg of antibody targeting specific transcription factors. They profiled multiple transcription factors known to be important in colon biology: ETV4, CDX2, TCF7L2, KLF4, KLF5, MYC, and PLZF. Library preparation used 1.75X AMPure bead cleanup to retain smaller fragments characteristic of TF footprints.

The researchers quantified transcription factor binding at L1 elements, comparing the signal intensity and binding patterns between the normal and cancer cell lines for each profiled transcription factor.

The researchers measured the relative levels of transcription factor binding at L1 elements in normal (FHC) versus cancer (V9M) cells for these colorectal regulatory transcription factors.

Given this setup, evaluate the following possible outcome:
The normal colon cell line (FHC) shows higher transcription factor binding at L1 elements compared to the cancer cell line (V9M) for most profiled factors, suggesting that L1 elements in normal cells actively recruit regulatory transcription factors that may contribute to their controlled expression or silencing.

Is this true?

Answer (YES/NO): NO